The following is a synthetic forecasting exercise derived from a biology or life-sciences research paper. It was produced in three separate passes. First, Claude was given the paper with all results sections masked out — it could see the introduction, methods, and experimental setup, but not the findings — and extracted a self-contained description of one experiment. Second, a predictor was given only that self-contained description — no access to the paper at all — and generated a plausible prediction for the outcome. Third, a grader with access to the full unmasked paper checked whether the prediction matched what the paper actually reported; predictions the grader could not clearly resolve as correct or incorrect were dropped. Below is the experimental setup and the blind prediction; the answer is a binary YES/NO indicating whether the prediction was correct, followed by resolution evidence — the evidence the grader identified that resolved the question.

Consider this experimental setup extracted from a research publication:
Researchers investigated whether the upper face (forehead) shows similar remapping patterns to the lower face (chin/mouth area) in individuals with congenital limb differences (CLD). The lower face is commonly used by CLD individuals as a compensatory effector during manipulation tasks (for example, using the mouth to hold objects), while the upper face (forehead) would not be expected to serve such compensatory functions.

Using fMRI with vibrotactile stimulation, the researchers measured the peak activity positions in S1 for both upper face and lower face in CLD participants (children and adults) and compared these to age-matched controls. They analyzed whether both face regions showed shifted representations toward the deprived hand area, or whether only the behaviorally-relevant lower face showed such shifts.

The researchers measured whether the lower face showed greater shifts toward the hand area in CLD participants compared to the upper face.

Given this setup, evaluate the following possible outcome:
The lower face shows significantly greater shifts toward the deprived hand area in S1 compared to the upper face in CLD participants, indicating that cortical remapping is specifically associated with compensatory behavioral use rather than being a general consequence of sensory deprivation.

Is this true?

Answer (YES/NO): NO